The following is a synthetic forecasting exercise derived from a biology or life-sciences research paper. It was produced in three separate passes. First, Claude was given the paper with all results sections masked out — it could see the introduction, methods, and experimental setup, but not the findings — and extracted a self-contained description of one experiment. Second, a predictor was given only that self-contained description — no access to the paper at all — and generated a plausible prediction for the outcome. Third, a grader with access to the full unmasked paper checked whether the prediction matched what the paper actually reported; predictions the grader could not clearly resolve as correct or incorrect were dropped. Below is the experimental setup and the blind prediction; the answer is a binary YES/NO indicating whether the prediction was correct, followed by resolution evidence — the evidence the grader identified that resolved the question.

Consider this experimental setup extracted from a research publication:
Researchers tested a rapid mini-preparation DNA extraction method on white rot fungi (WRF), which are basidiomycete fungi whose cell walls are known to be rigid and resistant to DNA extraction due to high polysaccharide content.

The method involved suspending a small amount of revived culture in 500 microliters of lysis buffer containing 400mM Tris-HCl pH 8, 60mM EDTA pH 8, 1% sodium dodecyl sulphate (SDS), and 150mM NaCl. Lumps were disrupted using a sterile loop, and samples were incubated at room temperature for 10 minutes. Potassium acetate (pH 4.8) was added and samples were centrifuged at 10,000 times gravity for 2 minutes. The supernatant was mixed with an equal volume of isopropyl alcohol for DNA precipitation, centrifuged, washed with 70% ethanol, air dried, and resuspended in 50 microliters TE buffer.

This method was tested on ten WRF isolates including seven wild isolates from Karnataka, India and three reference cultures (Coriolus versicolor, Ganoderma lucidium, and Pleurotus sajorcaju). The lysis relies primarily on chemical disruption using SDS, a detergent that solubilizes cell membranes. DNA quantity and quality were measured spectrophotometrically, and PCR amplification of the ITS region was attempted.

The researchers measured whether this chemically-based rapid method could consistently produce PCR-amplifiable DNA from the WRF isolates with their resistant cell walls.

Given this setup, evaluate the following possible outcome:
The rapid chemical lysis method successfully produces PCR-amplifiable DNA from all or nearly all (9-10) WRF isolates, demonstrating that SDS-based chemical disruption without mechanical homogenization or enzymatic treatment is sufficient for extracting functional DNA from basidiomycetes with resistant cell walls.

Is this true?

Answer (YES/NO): NO